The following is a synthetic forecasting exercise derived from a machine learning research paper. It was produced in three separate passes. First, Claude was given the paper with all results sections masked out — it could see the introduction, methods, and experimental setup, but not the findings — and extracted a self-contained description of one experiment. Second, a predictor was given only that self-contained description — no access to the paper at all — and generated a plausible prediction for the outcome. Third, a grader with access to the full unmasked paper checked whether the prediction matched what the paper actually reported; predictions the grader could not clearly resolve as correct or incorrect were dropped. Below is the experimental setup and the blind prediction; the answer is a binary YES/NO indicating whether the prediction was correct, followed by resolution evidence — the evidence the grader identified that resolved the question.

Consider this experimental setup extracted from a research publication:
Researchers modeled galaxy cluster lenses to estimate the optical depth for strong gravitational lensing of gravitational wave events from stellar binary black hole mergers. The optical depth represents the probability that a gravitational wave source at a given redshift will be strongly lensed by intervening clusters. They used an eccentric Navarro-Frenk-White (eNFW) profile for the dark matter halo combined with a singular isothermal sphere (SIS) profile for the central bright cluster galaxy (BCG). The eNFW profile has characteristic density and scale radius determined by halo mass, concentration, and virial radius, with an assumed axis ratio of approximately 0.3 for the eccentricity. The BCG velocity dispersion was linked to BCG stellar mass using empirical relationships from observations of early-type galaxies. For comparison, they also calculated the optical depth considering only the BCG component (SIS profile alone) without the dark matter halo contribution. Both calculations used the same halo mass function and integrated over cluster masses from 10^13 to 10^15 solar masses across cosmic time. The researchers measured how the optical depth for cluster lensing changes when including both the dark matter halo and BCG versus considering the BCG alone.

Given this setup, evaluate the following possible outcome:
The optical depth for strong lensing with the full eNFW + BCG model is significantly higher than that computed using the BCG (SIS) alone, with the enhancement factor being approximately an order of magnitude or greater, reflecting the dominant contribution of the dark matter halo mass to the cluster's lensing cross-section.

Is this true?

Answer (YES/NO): NO